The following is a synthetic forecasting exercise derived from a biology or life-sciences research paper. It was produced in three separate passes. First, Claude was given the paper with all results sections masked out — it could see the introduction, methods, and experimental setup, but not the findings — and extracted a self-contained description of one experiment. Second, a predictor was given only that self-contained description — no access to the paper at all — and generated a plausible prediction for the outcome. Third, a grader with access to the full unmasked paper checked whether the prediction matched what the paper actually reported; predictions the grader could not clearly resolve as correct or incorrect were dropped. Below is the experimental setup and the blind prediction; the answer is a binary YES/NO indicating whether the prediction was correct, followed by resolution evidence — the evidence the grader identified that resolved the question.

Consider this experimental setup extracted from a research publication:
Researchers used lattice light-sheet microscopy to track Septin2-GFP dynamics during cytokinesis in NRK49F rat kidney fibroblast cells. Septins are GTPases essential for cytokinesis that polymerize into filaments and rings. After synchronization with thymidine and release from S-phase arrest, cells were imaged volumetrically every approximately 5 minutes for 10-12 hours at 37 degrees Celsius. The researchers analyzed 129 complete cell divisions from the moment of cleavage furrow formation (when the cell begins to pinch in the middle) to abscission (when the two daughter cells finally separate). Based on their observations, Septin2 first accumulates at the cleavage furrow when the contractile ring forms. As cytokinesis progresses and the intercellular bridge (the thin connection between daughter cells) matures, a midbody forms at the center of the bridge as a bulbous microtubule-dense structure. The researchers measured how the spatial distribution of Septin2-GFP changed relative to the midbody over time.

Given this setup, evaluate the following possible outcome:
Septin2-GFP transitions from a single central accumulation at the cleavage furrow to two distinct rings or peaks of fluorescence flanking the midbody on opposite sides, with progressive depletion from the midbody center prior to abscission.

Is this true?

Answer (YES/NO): YES